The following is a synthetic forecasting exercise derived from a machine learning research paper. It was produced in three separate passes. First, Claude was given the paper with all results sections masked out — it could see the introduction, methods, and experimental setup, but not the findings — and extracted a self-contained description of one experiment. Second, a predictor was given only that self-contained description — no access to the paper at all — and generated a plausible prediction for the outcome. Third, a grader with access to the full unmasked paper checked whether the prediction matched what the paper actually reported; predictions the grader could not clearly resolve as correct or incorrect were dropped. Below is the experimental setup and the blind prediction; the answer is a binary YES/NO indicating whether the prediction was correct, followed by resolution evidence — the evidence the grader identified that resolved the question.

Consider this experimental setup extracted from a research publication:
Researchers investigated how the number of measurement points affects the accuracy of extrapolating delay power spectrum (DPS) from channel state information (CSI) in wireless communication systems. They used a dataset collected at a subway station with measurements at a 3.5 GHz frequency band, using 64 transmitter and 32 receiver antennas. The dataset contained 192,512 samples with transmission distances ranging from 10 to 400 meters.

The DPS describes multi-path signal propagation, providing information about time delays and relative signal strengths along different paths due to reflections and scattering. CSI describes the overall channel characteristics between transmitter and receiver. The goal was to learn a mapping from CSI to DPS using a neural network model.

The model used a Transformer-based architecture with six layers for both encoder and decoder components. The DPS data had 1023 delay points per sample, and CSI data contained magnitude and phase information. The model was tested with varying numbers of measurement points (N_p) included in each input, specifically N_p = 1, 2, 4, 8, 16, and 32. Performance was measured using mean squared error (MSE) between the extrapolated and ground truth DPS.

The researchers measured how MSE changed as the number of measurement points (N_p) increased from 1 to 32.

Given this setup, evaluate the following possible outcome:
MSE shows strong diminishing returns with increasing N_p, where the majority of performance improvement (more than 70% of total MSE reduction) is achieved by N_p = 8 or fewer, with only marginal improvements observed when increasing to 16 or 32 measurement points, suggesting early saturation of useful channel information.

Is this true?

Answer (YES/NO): NO